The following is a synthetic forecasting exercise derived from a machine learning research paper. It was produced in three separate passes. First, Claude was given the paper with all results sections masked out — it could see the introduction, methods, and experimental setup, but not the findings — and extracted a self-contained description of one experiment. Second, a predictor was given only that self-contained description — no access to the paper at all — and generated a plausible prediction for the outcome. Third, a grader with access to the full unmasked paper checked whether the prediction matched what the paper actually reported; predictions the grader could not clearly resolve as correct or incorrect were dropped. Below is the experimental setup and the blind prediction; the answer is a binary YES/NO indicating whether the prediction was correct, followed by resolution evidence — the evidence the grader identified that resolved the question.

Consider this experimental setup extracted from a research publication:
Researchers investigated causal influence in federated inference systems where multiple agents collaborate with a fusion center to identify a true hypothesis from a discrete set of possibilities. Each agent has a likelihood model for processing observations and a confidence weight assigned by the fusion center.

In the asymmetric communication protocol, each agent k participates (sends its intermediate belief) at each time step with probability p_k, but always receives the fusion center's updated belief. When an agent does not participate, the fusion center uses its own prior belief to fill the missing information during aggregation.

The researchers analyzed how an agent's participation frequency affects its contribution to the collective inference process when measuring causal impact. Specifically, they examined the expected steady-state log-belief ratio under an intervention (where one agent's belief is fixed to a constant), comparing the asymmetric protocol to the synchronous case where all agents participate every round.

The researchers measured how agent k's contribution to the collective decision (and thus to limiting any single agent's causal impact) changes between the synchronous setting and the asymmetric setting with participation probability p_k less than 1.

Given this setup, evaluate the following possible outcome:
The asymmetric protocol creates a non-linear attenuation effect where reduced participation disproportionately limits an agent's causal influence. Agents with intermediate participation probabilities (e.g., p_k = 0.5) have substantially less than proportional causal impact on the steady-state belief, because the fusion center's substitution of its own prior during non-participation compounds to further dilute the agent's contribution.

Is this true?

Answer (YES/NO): NO